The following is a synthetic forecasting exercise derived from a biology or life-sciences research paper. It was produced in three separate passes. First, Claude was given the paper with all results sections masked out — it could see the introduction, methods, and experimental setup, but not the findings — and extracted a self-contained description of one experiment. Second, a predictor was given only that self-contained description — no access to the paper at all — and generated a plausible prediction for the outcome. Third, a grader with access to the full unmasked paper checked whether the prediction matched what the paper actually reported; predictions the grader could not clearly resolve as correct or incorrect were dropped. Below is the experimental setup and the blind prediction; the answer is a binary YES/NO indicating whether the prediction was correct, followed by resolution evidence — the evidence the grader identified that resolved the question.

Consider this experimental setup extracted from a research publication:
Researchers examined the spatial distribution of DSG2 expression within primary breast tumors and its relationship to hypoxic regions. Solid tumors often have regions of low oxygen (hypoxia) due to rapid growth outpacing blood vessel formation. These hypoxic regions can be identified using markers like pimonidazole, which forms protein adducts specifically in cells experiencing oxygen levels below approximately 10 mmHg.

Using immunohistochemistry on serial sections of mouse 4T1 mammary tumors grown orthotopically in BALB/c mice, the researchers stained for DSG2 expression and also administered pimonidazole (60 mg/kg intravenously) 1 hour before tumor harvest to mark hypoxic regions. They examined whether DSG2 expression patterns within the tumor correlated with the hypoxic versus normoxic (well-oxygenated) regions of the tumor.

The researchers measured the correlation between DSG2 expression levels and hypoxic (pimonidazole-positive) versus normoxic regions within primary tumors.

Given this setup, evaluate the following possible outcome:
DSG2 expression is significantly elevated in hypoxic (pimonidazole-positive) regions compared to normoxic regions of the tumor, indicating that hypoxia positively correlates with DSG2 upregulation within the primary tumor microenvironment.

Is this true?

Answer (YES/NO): NO